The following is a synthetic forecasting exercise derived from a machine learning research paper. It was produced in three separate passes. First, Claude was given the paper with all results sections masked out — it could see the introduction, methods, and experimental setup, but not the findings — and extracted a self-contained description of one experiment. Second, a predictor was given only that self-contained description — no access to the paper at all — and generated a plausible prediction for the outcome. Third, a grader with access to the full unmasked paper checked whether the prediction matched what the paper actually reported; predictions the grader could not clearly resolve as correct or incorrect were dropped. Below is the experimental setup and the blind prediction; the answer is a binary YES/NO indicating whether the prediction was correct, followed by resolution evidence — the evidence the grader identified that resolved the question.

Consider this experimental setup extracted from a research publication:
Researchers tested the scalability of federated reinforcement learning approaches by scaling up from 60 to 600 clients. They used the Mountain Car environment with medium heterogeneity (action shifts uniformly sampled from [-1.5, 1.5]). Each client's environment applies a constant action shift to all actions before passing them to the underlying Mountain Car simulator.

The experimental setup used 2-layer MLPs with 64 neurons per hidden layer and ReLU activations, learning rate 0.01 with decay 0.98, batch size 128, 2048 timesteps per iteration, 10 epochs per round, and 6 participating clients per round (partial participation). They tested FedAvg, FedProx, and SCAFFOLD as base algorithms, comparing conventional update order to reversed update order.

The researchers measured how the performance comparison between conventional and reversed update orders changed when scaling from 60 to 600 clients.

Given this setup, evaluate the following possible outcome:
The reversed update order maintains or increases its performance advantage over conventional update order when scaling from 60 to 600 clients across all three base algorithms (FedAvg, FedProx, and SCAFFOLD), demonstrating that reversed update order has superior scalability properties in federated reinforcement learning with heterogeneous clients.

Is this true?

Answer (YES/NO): NO